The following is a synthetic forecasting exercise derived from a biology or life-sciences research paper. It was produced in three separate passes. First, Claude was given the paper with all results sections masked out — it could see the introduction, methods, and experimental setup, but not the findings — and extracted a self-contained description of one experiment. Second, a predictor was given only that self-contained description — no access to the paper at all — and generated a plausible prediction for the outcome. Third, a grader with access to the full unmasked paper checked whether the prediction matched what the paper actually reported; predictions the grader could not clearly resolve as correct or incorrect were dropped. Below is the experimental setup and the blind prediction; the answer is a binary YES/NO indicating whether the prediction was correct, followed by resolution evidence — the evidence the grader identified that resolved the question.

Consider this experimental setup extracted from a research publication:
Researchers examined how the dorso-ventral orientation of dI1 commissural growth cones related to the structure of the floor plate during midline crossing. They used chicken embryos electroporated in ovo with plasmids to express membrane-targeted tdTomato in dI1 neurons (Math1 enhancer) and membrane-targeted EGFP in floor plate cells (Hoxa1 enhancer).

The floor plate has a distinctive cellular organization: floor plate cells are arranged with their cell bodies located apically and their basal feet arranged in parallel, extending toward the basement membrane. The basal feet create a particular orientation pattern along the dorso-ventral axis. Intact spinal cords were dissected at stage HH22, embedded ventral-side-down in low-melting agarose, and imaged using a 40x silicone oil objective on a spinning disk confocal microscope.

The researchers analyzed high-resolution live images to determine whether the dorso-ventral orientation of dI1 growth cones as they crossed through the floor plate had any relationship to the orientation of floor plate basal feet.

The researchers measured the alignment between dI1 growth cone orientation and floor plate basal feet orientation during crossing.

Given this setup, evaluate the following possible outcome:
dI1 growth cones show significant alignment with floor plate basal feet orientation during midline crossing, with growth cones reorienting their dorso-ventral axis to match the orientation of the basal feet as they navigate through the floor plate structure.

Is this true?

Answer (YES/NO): YES